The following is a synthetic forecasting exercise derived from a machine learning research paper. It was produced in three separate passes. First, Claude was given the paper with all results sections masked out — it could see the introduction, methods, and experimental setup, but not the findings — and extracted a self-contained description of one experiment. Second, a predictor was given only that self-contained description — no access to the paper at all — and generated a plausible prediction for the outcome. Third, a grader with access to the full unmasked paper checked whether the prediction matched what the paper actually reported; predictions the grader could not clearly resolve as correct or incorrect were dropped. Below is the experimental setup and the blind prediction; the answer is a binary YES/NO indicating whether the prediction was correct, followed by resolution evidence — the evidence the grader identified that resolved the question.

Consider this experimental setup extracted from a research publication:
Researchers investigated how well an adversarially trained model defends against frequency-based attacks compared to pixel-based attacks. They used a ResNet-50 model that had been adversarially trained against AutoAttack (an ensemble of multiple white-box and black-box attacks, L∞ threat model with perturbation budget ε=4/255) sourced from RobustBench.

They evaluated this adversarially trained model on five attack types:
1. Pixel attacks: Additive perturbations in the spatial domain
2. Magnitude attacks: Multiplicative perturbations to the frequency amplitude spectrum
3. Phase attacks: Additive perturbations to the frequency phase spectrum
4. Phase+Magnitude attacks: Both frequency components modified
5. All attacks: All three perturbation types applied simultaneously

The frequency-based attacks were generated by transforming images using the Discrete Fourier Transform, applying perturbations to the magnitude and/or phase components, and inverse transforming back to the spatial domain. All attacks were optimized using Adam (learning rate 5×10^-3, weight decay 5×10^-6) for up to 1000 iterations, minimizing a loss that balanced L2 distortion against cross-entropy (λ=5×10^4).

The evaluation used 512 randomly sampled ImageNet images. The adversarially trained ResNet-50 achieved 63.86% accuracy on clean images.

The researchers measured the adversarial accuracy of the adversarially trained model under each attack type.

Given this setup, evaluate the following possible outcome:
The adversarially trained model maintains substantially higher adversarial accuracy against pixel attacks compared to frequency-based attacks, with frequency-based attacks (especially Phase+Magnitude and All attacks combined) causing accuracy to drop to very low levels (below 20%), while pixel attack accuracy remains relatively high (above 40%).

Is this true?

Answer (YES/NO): NO